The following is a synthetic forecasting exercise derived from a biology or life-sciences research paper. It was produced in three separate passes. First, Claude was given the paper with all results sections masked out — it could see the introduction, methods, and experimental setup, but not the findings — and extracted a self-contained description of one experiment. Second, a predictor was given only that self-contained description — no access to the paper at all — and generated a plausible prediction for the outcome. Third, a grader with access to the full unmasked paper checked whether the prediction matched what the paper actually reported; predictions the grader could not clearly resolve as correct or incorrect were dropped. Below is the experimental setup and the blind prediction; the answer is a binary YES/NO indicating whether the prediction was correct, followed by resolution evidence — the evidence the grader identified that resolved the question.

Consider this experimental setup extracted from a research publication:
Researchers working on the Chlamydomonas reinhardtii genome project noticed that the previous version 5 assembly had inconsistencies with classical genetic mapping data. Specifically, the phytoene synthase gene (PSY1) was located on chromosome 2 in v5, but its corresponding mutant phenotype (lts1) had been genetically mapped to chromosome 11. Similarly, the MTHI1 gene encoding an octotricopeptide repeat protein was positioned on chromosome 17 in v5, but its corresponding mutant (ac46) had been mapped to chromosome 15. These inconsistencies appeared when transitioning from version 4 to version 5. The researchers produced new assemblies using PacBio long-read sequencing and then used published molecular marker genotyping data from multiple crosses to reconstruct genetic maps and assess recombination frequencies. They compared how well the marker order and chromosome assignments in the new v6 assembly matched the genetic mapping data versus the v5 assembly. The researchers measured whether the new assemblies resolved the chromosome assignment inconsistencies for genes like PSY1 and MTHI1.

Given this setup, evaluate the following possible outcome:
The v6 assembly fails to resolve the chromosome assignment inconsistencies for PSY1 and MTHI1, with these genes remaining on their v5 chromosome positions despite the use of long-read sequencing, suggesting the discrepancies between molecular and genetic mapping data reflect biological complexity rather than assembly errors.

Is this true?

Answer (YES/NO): NO